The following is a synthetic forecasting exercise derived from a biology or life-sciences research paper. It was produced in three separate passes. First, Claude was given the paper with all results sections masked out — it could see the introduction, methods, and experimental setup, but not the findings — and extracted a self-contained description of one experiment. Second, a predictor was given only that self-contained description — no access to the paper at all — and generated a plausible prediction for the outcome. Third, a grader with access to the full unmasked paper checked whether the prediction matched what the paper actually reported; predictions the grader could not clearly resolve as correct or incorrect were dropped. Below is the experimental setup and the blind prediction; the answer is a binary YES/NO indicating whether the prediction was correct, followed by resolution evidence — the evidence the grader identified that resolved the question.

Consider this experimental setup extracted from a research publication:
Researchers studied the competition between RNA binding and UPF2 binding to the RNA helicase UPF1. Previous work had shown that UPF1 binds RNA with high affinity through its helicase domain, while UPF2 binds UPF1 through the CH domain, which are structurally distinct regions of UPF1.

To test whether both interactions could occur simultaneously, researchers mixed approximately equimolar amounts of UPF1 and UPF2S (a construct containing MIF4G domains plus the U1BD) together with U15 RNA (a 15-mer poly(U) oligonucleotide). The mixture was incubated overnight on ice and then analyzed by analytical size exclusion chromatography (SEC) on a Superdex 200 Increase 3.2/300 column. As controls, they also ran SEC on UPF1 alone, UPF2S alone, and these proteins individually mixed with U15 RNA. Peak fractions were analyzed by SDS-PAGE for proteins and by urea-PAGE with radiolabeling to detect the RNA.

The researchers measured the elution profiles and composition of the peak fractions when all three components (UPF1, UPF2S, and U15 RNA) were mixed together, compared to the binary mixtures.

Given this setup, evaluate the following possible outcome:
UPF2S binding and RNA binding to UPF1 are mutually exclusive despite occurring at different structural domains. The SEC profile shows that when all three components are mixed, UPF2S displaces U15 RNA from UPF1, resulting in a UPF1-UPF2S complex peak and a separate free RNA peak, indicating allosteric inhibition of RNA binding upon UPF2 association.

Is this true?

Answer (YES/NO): NO